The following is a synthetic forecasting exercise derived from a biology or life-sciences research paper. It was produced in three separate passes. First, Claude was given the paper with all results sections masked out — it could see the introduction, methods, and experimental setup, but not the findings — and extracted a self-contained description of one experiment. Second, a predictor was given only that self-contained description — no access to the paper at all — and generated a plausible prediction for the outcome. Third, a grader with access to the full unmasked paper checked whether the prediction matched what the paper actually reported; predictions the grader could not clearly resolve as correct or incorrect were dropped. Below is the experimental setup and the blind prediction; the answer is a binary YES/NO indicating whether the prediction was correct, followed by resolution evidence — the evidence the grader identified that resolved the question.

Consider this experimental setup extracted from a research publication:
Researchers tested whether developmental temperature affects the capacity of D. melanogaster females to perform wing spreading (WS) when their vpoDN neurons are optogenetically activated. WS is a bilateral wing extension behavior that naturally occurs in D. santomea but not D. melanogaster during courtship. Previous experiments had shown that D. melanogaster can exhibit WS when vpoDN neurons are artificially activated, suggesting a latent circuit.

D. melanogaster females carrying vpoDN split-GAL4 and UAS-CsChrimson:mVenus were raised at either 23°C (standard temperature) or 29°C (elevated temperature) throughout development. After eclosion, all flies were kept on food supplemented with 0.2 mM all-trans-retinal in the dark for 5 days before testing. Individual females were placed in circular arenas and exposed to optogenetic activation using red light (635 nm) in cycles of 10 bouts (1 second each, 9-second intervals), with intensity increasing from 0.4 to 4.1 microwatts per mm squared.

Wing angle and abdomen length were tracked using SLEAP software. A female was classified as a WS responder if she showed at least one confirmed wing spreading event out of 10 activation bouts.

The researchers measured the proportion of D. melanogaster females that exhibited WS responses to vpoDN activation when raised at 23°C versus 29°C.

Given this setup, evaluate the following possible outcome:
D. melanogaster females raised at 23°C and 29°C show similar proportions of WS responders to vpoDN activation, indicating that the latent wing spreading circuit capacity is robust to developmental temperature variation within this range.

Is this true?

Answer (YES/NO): NO